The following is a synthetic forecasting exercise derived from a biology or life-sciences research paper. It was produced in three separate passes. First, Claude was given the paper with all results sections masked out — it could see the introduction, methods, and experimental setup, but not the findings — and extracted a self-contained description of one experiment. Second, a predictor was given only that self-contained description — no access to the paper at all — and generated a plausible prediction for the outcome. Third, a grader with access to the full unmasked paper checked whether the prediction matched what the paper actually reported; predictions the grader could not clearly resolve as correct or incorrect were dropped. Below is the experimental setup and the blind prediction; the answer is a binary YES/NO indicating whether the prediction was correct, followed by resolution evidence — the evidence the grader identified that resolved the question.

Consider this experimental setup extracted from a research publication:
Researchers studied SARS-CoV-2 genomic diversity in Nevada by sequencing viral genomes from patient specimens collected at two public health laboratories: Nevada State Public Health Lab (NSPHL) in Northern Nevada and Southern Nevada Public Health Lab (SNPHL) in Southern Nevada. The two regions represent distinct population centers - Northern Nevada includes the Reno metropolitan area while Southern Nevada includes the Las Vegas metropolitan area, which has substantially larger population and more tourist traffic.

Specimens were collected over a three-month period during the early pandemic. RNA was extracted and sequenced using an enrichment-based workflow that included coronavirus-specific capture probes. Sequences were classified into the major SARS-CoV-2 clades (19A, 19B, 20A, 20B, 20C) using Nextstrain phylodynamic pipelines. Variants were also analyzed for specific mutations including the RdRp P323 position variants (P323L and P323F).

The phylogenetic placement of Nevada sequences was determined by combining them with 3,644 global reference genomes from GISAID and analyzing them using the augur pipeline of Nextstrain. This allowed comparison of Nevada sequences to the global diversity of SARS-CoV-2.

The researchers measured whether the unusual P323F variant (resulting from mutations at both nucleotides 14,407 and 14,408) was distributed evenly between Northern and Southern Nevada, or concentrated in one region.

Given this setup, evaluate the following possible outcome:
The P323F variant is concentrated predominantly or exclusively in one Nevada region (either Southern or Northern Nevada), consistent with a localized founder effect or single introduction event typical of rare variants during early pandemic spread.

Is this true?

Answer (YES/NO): YES